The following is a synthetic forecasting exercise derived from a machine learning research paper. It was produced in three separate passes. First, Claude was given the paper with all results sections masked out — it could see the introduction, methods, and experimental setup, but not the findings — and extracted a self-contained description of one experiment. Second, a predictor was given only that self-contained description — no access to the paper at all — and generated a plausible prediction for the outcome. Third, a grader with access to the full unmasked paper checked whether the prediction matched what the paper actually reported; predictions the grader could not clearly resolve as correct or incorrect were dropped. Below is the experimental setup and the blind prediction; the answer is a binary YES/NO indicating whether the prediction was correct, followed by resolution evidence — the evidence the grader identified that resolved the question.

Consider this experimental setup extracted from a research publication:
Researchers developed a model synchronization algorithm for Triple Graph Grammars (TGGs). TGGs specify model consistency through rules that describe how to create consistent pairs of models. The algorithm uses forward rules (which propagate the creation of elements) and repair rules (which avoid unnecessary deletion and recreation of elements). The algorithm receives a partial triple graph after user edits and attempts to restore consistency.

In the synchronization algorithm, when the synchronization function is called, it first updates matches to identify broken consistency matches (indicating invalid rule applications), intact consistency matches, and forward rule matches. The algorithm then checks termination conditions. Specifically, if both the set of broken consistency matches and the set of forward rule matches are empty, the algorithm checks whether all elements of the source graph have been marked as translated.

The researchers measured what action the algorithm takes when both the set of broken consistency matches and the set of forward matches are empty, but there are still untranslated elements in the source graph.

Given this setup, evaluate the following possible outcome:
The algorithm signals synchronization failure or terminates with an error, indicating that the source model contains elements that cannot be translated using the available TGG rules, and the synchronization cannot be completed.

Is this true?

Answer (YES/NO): YES